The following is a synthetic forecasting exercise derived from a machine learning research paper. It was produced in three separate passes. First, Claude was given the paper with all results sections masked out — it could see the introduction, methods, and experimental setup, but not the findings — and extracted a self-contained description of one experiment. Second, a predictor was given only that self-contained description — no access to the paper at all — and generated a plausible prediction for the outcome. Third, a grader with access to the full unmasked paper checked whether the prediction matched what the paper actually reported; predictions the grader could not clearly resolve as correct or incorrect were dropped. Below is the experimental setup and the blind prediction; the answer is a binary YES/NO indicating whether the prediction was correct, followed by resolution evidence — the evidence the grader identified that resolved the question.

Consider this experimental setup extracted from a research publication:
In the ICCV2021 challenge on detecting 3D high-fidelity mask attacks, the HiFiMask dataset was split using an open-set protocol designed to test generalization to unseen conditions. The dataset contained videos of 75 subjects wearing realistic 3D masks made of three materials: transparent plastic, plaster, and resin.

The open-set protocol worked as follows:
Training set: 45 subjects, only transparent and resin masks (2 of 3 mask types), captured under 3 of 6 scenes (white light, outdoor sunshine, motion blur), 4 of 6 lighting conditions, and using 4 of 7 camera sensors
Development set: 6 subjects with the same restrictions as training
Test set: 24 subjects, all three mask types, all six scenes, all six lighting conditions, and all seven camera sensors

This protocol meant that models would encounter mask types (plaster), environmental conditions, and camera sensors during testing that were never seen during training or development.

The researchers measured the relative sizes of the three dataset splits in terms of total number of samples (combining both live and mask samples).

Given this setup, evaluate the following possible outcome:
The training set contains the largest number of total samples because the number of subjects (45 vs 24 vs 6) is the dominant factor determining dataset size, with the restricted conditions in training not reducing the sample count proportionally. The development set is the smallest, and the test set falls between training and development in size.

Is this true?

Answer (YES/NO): NO